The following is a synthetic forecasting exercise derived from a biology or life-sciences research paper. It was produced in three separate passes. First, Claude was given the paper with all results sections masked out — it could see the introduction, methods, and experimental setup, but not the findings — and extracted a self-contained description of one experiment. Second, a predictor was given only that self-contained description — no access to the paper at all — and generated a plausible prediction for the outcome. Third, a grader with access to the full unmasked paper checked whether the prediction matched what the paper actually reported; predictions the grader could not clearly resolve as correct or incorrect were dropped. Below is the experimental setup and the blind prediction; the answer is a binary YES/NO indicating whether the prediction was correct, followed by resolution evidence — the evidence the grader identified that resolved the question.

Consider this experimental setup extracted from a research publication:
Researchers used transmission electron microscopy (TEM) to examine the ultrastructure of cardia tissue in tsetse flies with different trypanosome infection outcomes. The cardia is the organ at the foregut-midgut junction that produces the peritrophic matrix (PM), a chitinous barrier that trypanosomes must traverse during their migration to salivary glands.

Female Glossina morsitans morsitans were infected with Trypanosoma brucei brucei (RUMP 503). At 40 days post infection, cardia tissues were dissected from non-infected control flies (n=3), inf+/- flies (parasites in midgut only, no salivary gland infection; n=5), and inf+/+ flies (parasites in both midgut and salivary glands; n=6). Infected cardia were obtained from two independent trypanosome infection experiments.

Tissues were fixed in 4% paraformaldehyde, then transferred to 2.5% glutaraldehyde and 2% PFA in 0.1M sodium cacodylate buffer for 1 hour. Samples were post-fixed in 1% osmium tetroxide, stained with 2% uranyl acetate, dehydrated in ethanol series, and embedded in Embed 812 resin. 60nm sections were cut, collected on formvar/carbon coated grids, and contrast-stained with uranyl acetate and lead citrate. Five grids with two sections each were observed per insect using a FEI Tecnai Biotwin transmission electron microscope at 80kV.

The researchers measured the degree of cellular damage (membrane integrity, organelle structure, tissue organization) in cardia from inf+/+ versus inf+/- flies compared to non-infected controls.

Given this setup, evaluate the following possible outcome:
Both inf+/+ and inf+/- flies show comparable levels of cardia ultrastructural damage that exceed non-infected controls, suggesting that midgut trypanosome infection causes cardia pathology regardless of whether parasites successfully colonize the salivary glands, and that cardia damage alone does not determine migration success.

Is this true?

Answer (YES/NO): NO